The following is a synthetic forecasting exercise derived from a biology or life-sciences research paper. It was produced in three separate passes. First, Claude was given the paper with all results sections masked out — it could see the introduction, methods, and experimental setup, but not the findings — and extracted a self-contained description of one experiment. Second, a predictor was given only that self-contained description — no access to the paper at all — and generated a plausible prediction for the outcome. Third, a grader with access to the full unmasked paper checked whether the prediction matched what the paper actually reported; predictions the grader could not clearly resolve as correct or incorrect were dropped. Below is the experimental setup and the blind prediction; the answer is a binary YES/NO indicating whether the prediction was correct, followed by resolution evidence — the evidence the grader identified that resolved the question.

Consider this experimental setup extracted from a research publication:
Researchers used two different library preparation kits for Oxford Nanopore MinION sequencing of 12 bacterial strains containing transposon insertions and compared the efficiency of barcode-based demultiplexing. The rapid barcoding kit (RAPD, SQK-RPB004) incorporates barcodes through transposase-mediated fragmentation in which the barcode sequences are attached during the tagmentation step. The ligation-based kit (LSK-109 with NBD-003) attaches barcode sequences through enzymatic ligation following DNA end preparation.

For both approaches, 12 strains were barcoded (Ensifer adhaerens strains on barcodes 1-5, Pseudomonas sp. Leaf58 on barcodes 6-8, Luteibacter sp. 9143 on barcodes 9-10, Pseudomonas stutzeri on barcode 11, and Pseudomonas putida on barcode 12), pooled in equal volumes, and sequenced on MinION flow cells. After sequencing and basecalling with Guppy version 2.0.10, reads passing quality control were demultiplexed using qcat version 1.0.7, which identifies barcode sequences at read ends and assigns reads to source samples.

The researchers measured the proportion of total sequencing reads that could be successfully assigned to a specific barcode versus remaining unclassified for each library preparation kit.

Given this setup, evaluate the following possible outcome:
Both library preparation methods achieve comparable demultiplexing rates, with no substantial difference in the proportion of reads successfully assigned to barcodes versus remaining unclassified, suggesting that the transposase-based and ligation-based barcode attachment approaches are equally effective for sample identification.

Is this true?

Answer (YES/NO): NO